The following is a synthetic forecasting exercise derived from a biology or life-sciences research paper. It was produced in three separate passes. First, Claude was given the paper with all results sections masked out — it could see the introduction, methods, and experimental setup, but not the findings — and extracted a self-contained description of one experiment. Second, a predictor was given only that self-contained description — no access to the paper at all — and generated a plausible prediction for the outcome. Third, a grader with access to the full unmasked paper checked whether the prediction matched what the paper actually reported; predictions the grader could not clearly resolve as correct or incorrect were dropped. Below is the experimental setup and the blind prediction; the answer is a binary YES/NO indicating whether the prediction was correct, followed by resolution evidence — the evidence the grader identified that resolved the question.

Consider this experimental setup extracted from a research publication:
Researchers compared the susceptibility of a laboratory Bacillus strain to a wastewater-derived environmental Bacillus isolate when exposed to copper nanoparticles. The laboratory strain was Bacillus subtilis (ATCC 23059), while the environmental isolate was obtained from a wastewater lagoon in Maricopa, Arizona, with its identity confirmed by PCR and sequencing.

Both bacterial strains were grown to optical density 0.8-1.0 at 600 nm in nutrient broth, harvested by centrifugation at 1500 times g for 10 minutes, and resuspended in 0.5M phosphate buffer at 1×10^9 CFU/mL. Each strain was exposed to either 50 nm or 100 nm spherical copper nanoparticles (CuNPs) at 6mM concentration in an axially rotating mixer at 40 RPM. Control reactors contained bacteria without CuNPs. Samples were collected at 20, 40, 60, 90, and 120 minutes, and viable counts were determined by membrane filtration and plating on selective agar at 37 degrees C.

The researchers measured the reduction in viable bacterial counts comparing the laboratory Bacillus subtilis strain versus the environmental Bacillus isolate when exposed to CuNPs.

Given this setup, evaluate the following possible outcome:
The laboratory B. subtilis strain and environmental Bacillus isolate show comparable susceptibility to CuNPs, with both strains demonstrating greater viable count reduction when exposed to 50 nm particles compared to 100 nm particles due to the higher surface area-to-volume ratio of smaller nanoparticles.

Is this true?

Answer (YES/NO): NO